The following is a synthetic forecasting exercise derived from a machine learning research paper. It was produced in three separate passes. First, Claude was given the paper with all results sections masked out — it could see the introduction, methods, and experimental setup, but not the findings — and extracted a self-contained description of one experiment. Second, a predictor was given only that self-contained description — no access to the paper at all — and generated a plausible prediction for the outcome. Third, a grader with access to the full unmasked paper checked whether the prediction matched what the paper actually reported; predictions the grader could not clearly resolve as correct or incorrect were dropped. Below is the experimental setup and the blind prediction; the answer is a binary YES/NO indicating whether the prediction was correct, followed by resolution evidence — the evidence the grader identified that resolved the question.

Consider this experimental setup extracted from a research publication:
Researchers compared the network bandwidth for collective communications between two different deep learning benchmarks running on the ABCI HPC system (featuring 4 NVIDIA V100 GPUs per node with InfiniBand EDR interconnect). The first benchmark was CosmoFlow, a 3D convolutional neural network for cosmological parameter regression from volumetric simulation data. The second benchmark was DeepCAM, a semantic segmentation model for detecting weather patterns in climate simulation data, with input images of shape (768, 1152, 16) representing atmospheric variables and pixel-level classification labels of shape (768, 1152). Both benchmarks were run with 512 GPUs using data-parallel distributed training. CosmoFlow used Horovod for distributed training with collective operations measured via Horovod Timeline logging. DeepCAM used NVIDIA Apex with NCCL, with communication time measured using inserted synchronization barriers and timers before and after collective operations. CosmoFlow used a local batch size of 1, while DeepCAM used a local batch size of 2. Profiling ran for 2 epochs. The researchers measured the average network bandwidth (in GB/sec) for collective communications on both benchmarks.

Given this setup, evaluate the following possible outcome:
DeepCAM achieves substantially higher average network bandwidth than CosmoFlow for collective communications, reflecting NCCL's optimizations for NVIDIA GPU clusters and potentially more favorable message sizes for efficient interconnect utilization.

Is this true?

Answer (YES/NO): NO